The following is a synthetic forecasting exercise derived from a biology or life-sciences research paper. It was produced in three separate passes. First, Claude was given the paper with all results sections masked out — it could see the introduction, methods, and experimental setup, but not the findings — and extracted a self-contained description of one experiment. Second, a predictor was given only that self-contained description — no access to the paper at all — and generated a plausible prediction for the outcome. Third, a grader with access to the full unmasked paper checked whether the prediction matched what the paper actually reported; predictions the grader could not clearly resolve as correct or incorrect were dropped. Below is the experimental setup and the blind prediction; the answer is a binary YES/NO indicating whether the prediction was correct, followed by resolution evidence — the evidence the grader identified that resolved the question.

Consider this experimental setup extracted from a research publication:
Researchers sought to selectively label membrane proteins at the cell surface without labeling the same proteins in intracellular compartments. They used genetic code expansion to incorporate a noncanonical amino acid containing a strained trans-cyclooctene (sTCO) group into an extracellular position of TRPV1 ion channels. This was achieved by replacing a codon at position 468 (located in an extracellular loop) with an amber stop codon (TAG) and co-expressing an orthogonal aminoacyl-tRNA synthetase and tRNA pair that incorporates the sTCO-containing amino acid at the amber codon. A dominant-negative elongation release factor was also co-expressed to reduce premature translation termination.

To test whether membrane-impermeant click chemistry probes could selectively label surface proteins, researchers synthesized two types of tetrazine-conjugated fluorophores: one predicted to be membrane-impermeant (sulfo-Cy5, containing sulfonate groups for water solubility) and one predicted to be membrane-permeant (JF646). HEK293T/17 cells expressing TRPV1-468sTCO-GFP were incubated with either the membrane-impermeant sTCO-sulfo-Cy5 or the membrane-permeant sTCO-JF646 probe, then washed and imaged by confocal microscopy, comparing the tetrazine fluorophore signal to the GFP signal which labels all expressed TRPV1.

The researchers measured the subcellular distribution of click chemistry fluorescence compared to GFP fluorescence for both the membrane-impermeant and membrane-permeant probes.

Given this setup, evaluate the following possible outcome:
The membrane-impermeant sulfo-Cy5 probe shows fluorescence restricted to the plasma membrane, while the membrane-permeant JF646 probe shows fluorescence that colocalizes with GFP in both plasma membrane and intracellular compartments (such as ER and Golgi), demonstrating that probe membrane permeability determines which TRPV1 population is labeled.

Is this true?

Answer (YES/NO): NO